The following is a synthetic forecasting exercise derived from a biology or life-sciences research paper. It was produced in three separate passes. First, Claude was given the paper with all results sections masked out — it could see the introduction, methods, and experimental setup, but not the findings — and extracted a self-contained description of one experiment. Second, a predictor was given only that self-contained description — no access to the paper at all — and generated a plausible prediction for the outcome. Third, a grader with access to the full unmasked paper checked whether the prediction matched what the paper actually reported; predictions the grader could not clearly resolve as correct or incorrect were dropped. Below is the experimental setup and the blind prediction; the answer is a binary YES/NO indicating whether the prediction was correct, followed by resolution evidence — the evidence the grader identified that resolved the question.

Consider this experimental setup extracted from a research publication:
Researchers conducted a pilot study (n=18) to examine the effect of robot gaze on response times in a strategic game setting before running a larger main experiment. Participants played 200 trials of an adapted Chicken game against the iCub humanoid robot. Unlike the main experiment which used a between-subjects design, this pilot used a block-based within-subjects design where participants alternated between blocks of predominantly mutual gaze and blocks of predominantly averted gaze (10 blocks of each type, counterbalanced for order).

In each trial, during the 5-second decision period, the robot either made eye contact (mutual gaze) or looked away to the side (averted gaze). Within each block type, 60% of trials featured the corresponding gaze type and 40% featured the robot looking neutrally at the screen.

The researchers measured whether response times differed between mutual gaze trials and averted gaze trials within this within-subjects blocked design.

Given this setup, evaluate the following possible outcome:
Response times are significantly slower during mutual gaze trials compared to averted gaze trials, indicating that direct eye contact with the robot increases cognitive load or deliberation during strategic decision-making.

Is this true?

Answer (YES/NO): YES